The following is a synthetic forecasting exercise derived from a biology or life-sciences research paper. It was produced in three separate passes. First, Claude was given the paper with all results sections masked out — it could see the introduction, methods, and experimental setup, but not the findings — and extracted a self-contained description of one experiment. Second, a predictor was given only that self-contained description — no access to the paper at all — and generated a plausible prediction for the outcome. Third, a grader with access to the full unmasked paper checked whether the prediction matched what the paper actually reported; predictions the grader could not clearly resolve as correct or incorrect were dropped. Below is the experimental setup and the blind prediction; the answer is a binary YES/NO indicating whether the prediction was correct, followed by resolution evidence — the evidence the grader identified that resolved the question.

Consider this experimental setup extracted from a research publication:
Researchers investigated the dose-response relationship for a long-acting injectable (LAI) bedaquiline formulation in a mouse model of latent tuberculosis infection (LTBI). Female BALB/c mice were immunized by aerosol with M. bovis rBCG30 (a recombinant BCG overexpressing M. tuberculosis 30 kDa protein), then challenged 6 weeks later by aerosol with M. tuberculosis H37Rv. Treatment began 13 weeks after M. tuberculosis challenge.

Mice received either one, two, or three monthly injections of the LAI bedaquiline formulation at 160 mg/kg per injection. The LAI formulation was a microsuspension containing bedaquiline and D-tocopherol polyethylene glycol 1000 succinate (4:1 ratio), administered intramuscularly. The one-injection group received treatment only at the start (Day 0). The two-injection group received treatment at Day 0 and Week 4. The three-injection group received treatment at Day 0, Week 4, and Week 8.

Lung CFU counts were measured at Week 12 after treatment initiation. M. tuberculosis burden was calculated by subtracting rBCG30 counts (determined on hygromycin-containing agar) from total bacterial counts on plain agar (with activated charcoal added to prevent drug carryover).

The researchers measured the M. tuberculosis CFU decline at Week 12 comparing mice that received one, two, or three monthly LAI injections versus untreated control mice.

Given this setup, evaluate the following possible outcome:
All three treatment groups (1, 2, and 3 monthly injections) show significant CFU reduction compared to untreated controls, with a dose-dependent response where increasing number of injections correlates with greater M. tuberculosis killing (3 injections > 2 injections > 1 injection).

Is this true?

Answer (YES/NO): YES